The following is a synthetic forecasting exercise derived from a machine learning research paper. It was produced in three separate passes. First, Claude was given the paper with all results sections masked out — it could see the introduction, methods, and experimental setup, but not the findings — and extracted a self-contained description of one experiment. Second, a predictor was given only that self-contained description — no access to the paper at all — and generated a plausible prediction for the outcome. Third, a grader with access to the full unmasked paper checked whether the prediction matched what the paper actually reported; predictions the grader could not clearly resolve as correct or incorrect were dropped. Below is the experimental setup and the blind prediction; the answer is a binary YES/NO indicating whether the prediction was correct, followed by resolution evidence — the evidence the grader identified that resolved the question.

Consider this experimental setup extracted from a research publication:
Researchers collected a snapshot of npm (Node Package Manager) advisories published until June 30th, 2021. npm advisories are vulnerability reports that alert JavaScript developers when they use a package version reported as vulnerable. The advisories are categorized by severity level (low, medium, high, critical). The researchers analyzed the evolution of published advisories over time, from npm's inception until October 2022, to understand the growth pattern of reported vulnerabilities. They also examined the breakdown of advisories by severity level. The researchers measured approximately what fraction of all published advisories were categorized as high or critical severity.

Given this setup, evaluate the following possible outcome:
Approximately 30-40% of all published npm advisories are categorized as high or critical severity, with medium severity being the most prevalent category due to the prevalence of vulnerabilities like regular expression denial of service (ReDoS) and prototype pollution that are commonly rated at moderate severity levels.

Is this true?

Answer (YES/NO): NO